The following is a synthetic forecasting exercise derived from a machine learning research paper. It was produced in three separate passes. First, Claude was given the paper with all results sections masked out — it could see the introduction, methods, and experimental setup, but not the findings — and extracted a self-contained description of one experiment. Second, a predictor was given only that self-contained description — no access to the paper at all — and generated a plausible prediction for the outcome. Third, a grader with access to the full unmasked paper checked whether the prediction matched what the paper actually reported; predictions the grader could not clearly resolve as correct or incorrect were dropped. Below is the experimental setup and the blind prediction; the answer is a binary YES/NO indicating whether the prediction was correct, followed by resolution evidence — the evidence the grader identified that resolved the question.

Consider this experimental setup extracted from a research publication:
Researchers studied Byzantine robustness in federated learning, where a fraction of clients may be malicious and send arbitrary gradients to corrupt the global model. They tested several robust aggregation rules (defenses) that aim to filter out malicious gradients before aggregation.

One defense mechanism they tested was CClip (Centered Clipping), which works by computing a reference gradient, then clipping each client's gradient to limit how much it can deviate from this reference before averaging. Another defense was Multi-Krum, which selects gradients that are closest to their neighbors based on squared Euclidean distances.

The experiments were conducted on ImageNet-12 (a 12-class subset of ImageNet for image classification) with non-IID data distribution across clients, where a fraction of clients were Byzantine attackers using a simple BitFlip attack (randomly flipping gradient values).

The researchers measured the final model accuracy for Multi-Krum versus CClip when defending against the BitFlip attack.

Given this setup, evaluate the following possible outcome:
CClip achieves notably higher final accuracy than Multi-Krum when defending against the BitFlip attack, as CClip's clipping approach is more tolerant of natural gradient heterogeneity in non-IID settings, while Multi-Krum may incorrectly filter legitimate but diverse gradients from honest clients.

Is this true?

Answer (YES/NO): NO